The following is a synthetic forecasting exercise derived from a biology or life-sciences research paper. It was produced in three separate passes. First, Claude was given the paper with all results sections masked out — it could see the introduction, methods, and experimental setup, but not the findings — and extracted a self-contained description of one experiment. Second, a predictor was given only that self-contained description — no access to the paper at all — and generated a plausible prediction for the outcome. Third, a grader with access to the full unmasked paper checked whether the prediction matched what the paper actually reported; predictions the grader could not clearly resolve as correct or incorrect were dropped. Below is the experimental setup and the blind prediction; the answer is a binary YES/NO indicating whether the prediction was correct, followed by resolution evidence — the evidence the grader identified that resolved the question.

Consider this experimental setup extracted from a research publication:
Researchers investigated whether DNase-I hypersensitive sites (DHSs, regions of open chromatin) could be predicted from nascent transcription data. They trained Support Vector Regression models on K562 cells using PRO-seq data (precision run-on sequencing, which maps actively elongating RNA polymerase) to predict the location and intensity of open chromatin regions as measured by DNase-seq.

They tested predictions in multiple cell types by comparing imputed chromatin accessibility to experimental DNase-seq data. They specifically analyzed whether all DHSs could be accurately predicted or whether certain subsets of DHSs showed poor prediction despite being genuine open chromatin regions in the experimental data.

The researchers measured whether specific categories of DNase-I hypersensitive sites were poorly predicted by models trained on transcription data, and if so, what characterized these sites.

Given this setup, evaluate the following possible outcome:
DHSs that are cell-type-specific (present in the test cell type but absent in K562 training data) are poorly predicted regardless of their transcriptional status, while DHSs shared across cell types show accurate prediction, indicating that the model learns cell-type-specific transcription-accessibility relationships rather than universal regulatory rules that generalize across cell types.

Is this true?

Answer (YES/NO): NO